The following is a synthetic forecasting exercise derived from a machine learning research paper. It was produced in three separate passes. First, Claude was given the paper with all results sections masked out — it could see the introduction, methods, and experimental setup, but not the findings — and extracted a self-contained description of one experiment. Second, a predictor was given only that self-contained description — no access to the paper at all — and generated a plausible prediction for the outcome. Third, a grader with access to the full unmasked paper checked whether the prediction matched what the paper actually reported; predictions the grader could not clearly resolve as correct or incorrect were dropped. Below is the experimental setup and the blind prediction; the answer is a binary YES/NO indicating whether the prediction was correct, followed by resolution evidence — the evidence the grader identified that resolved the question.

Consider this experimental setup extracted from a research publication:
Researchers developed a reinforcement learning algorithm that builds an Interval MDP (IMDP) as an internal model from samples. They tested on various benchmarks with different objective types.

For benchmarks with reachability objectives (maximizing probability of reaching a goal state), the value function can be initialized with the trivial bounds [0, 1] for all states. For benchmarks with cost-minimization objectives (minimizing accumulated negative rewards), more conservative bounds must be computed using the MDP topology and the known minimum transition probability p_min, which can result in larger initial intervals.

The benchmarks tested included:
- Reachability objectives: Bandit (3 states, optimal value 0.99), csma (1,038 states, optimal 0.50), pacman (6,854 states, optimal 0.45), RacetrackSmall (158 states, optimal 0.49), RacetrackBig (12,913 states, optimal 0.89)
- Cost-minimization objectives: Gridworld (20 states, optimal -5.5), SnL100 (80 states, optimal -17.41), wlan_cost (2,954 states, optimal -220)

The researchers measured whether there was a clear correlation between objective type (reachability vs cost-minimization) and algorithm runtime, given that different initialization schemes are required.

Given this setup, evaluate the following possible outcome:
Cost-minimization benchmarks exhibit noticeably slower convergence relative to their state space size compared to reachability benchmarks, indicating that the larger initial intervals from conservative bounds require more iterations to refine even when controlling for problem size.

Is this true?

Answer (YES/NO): NO